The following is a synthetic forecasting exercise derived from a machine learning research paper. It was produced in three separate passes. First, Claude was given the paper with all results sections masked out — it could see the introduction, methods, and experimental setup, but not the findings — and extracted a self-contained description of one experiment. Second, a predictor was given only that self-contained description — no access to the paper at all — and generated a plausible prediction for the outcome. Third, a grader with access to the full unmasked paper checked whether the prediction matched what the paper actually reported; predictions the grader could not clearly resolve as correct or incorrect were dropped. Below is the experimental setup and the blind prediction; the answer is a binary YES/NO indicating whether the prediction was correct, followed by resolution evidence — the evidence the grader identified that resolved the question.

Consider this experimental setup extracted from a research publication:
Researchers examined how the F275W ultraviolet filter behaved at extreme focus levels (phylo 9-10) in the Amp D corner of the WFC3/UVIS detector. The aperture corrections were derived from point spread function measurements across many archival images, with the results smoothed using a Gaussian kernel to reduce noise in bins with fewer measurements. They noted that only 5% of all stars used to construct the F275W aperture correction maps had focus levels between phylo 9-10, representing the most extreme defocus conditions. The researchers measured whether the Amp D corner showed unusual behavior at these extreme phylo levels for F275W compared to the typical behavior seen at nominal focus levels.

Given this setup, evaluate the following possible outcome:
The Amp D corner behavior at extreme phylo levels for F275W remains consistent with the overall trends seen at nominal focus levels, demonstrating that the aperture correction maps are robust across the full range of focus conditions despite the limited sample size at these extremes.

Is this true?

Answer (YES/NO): NO